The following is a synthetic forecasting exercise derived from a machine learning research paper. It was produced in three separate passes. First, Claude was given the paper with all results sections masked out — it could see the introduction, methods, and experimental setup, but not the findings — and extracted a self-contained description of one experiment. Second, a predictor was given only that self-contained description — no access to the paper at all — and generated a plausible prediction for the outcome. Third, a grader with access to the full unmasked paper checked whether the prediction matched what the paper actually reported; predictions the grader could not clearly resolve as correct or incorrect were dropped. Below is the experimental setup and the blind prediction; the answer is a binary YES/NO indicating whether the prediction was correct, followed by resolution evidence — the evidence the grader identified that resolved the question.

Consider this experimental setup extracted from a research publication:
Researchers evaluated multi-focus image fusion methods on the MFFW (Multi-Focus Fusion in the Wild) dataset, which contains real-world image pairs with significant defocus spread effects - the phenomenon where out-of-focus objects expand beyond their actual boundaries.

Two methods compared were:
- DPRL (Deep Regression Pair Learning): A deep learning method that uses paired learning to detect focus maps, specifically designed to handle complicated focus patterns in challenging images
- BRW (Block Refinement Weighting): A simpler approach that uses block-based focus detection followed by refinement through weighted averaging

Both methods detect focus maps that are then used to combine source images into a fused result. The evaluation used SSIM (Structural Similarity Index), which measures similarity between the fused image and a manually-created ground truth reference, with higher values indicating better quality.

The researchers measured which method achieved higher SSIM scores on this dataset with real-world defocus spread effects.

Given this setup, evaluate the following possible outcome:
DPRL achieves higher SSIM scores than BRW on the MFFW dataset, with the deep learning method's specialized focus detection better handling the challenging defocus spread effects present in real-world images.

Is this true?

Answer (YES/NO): NO